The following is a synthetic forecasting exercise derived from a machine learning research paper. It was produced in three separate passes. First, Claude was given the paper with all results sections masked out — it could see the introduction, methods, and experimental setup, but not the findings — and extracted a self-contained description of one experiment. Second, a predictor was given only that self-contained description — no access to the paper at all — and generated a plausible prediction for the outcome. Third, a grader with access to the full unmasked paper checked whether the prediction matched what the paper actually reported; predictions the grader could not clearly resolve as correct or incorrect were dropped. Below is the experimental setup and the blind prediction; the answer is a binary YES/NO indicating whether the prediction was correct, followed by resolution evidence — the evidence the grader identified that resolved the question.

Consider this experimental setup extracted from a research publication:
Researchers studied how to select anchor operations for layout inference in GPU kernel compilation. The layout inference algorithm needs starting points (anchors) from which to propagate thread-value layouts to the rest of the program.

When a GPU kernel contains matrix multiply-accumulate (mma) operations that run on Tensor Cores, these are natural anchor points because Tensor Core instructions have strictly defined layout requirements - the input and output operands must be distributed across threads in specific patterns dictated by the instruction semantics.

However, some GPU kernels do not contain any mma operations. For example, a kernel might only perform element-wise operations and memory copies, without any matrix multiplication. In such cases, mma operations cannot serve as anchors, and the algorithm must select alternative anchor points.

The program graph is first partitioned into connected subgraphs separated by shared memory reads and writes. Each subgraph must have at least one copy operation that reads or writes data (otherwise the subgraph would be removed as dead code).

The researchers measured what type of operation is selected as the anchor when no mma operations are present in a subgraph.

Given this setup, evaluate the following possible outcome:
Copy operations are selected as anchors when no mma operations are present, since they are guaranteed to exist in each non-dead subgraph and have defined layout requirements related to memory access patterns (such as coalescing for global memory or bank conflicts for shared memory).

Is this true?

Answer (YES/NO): YES